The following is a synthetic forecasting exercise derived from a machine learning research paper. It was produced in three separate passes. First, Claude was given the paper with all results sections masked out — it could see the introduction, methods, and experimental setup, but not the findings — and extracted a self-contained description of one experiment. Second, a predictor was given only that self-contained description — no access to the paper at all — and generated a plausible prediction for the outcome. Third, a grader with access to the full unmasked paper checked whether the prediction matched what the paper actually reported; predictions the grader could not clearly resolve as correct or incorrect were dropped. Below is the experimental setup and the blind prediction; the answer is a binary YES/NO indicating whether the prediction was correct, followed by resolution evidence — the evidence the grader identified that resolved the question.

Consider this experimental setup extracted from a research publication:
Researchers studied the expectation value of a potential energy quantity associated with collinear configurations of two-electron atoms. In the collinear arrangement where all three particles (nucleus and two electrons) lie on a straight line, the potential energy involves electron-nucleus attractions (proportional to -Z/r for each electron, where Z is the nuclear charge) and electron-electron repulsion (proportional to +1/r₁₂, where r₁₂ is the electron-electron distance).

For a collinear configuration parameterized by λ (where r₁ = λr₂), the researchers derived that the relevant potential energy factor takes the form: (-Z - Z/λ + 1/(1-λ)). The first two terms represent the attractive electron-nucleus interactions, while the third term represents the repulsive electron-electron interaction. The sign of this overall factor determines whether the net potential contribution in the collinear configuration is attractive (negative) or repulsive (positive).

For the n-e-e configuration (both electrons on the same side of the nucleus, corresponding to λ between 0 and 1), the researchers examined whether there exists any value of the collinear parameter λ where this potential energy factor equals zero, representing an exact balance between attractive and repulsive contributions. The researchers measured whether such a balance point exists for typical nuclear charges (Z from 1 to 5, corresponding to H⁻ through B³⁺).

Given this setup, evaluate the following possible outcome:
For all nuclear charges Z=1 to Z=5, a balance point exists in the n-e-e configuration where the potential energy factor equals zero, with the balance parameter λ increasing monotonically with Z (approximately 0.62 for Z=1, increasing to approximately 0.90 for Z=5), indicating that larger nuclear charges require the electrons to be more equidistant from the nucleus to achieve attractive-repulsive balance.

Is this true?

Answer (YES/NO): YES